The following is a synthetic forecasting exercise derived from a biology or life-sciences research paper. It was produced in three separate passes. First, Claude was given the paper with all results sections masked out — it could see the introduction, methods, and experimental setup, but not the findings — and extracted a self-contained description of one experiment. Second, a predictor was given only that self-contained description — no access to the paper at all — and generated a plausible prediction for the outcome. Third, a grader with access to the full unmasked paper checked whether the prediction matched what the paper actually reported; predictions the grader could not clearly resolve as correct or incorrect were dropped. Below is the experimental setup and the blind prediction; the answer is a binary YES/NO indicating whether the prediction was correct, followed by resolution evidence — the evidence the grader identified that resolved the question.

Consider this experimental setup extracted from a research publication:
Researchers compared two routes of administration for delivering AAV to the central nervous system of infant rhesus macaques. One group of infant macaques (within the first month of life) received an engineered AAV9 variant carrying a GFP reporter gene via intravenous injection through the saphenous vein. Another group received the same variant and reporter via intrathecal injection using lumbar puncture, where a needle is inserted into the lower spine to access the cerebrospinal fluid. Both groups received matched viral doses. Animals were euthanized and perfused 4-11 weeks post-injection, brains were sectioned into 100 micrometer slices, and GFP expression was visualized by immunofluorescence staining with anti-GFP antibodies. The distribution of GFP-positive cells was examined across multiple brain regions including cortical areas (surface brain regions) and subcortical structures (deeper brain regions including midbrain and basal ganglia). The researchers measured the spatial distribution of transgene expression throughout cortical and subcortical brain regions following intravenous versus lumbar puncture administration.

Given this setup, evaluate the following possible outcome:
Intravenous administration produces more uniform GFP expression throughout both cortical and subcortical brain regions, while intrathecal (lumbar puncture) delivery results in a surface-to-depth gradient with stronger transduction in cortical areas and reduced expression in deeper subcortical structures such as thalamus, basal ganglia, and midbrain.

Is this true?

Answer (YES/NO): YES